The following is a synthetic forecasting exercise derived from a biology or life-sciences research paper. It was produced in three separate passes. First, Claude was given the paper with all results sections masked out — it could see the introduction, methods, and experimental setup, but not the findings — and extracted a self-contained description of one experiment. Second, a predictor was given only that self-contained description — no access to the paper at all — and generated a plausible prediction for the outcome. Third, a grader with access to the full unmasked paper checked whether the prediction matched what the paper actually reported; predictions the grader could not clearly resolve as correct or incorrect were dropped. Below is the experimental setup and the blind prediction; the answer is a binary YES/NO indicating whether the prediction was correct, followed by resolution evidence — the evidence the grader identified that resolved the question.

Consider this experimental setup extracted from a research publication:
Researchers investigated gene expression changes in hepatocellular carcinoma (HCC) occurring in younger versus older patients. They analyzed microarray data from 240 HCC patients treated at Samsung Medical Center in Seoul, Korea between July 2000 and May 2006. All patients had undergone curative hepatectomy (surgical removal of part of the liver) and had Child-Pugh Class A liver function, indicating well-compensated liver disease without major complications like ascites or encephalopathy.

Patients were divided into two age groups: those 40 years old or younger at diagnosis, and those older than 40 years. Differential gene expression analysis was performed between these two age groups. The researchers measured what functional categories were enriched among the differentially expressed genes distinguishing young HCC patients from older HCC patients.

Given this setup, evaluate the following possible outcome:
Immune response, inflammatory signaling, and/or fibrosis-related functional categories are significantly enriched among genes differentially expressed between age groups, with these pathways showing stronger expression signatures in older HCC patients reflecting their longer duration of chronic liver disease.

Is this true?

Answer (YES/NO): NO